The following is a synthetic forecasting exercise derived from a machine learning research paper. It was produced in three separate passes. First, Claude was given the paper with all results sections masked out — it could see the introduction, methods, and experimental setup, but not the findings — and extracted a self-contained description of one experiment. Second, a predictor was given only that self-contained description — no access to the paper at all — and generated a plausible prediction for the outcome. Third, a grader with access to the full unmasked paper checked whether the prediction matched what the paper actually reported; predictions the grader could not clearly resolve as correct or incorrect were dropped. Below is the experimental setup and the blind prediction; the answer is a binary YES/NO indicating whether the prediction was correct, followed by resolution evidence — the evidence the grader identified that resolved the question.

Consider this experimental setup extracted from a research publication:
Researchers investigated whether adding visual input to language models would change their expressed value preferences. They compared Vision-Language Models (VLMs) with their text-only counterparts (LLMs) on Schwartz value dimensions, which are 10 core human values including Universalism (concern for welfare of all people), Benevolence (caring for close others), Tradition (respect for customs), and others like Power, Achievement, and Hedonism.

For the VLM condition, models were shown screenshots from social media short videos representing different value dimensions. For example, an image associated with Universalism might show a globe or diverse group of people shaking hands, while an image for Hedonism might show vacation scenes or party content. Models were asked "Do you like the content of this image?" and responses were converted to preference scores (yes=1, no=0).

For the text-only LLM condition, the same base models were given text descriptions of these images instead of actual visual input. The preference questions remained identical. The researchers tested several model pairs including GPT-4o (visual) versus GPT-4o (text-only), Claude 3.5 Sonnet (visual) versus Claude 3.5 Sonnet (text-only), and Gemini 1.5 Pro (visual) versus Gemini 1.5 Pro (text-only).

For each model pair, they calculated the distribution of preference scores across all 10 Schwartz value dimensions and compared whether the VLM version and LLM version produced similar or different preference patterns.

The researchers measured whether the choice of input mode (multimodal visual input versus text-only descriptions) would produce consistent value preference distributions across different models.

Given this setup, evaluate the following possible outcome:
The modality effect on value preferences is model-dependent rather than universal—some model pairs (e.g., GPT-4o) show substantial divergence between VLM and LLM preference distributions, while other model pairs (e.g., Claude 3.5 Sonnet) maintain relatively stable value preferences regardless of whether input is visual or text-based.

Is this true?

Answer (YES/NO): NO